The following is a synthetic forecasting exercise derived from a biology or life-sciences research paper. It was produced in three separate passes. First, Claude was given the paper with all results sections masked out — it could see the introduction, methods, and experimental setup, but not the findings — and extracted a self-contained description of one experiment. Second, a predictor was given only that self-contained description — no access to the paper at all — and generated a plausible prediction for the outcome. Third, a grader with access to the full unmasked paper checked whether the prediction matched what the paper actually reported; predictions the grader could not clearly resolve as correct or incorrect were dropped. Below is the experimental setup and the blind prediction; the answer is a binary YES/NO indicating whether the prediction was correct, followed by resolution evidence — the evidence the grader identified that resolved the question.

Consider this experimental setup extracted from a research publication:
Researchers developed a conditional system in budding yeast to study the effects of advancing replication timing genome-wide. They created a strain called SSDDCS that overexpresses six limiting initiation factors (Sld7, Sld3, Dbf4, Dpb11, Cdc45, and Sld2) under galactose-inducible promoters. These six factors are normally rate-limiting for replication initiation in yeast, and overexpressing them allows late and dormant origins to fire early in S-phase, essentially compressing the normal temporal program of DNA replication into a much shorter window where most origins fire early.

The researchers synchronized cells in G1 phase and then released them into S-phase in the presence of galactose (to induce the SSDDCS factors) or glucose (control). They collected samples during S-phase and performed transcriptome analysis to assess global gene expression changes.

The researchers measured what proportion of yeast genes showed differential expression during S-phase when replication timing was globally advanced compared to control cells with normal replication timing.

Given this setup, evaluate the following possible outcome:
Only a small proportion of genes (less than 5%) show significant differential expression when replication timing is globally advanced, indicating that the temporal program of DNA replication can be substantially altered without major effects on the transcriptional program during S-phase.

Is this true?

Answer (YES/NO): NO